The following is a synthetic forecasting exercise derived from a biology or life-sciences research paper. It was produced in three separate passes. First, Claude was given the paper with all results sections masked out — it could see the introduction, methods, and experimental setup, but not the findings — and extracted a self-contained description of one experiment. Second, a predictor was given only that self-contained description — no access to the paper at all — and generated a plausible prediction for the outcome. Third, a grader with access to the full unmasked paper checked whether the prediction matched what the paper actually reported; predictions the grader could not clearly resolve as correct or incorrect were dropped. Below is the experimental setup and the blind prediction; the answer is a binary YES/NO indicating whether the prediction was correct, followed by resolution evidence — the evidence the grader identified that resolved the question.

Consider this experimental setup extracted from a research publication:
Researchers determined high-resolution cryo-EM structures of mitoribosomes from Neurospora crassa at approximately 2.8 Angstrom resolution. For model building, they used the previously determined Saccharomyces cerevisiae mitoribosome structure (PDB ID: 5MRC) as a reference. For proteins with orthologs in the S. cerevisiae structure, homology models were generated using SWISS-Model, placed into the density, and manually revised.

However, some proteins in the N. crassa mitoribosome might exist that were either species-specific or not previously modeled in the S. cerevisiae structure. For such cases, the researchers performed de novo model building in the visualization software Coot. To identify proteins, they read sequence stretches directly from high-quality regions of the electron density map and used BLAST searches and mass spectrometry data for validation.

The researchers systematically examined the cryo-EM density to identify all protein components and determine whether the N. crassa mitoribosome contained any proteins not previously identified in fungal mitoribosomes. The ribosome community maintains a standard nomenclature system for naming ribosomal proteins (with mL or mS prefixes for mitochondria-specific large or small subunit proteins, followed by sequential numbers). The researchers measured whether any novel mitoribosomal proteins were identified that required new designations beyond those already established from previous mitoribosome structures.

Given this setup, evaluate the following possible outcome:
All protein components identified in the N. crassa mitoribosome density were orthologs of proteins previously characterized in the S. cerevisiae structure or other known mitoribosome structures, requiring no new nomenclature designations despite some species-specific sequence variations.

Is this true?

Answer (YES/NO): NO